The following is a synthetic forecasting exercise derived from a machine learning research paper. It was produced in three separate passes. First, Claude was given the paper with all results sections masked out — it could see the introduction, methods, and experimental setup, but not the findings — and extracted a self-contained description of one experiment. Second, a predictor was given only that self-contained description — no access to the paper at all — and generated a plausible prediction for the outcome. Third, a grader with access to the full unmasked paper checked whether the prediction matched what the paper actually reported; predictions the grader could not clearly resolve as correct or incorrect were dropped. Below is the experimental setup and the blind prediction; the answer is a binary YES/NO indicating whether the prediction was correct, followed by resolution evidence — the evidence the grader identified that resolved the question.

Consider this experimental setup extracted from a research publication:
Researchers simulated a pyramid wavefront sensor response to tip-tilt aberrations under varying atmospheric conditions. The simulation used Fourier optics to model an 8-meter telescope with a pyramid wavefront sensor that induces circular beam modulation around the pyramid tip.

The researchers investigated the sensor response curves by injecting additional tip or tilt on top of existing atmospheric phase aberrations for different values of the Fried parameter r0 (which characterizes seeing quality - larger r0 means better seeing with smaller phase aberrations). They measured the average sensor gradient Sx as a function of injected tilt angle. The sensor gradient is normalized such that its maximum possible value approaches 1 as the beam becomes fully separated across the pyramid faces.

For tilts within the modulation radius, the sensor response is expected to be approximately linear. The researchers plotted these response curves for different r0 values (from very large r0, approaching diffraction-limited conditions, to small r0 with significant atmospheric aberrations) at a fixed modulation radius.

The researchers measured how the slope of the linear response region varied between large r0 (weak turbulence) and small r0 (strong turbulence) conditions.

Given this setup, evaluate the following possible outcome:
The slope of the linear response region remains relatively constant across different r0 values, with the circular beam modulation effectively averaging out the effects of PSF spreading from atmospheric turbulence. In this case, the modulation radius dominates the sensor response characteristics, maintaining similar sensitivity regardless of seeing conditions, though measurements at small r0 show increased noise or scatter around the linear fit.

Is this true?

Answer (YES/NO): NO